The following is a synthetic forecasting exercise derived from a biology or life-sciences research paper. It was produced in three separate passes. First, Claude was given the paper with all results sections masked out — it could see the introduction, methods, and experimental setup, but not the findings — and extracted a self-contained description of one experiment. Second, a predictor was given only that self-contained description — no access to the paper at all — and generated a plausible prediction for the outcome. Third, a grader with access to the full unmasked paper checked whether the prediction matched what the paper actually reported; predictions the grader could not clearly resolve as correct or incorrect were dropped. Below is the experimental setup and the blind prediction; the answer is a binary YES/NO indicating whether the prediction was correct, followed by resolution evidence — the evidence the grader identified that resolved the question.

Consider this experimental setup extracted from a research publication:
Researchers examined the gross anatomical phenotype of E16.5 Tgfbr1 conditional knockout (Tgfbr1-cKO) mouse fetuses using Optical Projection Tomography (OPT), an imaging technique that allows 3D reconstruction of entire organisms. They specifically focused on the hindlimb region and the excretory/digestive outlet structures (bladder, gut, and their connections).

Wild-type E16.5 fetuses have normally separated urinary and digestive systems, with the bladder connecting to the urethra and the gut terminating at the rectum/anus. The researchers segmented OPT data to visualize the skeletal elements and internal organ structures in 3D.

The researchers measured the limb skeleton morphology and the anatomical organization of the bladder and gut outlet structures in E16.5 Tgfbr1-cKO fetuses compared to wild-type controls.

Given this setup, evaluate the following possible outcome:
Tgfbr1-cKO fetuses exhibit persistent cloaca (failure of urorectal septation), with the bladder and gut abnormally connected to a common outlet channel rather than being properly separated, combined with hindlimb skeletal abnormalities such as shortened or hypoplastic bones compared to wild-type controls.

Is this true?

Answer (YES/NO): NO